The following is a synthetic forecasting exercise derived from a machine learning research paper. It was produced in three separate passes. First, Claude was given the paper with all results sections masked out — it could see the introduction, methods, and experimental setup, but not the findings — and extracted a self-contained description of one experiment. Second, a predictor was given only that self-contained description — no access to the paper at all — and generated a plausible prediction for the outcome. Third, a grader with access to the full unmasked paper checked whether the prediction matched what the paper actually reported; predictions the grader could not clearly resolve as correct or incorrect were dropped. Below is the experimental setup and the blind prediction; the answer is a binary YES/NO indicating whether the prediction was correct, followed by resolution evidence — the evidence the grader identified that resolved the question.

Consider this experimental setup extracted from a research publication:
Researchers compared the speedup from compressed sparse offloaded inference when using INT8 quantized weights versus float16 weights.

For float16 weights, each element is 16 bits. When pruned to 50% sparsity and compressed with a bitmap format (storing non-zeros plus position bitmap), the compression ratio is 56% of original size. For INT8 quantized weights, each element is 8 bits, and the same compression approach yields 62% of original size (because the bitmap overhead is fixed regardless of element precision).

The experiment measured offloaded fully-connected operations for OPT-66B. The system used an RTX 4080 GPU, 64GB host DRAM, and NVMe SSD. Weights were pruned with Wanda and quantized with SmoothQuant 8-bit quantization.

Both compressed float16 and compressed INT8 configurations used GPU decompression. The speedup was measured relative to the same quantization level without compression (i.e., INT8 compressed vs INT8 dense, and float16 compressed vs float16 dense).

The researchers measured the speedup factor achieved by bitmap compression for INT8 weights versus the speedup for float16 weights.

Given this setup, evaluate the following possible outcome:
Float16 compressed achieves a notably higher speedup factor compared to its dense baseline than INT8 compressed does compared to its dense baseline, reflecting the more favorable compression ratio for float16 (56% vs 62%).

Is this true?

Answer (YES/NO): YES